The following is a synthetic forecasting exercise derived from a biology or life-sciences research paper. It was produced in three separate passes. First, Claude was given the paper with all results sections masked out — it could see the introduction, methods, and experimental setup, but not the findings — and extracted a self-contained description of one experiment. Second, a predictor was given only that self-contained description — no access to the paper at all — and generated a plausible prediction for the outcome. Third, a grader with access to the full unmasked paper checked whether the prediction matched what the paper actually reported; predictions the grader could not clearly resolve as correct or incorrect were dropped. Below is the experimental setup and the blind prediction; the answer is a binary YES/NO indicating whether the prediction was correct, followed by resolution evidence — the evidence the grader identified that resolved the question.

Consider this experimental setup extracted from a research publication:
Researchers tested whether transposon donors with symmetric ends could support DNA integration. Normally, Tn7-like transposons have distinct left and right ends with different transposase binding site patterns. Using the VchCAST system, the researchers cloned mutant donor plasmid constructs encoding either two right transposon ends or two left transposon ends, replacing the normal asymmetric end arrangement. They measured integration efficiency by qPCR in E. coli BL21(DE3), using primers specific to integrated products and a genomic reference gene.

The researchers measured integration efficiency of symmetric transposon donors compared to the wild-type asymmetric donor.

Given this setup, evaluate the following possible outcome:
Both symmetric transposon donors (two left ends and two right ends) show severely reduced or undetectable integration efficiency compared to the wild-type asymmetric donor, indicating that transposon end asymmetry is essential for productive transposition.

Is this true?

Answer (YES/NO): NO